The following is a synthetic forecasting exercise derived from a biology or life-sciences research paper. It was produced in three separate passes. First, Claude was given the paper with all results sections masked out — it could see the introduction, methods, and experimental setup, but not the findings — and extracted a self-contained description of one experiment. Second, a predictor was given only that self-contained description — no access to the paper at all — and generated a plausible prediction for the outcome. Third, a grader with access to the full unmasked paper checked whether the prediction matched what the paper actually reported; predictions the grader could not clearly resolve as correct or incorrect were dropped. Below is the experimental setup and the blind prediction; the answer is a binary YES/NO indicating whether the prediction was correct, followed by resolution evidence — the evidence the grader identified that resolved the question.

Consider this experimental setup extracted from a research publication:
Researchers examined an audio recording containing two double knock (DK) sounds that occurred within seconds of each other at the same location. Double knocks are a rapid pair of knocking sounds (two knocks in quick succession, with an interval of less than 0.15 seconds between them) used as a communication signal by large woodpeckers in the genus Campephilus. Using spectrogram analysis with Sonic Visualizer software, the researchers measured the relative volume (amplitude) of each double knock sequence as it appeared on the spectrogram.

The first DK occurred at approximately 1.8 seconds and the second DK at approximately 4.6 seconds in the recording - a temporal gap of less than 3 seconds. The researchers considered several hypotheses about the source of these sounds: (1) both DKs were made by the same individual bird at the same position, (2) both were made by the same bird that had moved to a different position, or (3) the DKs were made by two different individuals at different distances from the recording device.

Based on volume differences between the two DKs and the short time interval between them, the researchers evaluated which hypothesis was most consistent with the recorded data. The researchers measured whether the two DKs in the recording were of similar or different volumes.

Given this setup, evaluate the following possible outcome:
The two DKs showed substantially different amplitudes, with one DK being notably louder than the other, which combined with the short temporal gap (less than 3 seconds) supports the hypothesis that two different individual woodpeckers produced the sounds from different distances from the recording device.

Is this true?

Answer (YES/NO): YES